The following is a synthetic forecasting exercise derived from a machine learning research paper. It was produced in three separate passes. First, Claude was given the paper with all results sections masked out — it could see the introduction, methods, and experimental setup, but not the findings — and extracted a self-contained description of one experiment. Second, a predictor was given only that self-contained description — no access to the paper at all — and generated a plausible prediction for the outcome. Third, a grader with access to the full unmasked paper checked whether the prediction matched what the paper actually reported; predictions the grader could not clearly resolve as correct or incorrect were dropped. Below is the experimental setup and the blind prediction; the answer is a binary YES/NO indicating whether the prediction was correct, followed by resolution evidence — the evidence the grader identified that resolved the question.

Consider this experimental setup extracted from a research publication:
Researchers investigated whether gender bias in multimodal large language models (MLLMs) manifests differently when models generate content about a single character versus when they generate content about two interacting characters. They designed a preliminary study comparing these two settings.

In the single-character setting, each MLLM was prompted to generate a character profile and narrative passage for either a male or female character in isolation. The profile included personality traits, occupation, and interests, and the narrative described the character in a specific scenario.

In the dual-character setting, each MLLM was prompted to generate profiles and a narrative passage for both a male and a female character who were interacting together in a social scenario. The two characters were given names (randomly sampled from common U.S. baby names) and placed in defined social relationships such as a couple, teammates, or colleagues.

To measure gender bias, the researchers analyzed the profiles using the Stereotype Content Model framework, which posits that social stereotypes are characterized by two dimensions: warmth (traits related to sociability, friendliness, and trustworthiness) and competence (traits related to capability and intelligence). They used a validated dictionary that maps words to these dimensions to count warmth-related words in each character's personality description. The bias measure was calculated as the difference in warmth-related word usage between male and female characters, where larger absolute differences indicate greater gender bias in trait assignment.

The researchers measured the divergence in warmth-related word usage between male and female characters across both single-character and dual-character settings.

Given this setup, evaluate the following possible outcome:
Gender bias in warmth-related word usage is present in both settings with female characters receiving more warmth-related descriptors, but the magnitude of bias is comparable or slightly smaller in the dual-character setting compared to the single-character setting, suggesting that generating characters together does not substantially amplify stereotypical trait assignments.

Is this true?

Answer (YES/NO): NO